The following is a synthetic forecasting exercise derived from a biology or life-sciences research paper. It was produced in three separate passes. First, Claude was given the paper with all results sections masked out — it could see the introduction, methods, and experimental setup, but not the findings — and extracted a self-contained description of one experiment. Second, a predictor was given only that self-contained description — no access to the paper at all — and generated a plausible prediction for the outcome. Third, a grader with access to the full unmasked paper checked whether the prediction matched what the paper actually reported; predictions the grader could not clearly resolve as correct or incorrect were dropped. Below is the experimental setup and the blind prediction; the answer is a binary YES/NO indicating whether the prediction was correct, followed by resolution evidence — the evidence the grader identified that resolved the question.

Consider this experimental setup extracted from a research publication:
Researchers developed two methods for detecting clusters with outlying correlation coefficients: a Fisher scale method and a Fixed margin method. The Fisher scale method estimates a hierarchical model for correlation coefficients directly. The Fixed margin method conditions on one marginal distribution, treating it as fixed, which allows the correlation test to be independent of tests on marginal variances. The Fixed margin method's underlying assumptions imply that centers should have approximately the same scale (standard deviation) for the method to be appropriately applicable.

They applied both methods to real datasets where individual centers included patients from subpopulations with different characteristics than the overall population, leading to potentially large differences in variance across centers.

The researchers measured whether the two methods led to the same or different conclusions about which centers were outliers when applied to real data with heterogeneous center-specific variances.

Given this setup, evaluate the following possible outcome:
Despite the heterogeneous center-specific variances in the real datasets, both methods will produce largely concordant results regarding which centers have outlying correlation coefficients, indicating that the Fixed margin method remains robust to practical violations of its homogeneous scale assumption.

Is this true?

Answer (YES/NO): YES